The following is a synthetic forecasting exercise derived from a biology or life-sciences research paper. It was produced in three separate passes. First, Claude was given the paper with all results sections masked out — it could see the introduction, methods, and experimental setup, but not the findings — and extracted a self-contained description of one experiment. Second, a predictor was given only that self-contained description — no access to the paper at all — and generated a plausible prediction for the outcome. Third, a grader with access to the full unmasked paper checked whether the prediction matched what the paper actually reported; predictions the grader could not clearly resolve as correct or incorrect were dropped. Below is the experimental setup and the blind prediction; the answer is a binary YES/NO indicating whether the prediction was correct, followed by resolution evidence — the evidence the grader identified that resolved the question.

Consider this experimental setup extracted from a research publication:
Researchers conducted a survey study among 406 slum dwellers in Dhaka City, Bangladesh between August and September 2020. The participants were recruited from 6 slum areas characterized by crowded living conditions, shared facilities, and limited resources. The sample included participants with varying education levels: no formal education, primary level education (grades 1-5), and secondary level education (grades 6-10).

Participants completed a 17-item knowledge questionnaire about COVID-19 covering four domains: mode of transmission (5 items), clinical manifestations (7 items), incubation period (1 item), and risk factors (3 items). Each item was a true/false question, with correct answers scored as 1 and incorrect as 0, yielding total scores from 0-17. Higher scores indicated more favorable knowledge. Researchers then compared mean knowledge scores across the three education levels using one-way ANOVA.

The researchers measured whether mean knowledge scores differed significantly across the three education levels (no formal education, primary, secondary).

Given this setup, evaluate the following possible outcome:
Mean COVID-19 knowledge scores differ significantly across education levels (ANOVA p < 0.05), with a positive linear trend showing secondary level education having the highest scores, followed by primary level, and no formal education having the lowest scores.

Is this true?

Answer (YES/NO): NO